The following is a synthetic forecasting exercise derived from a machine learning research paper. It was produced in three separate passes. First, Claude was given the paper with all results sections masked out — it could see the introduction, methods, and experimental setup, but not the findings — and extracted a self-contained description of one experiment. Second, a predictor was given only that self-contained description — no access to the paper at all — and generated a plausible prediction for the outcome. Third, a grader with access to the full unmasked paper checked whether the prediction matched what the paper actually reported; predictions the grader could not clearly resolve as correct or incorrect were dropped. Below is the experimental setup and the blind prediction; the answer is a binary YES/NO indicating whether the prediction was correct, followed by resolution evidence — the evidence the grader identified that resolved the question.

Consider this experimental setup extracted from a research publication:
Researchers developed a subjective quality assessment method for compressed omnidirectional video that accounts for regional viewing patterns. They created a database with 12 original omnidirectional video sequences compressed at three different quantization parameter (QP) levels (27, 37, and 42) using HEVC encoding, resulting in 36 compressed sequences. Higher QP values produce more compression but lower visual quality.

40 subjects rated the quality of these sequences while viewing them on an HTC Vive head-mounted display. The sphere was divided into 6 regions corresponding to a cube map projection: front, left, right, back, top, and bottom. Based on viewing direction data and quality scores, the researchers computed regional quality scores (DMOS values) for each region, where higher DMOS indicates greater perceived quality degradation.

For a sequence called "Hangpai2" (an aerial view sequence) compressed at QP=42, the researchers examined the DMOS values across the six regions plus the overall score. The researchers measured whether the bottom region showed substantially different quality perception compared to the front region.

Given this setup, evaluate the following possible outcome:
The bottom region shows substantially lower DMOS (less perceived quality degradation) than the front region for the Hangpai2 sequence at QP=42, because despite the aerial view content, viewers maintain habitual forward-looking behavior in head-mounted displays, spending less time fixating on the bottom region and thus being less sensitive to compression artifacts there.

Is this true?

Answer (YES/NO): NO